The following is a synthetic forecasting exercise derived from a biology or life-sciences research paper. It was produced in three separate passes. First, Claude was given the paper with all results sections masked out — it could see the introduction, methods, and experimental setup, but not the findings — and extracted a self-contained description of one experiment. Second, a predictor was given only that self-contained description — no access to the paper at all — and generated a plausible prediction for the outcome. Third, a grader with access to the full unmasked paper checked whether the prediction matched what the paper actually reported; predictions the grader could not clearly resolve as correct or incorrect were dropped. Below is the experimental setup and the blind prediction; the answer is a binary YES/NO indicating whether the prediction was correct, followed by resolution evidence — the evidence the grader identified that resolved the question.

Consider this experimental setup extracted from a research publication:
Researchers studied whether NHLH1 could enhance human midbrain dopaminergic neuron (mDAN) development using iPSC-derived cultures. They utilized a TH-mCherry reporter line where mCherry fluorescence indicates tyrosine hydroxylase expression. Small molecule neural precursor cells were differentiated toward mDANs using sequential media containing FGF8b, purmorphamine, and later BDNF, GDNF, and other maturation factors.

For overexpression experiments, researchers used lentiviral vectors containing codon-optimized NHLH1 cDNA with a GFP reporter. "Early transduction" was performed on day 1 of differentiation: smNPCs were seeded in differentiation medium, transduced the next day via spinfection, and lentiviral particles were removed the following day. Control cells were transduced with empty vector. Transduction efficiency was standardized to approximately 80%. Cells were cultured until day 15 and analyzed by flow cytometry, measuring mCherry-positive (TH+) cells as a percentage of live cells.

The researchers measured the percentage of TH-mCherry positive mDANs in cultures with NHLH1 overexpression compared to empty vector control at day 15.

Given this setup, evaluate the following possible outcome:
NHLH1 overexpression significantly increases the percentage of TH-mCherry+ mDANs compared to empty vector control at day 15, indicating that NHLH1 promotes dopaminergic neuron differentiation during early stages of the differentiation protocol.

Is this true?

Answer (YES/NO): YES